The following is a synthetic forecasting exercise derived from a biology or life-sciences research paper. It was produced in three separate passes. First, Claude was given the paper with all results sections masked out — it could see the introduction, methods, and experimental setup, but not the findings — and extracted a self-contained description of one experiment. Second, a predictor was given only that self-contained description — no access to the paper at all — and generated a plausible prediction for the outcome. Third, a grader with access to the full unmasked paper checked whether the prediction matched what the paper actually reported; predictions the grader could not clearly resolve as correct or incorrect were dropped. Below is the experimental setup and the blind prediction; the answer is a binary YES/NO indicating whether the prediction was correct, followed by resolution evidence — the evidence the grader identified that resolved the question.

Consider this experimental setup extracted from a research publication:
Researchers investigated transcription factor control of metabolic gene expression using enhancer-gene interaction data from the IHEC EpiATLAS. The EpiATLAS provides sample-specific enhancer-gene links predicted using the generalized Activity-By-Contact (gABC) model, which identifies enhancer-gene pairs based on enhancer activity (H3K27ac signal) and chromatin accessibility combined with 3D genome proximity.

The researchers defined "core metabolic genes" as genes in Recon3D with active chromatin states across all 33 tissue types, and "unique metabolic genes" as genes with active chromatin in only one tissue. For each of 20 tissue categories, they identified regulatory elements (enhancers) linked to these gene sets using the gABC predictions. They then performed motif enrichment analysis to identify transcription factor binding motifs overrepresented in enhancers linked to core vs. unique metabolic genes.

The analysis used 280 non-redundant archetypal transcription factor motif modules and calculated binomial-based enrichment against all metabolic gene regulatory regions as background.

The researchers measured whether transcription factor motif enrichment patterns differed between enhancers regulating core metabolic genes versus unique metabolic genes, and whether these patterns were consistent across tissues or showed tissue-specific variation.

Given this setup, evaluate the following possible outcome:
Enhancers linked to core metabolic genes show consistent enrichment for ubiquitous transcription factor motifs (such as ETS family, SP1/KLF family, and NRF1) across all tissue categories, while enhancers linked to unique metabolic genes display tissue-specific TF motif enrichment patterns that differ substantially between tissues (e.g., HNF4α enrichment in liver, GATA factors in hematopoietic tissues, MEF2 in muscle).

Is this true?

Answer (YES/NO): NO